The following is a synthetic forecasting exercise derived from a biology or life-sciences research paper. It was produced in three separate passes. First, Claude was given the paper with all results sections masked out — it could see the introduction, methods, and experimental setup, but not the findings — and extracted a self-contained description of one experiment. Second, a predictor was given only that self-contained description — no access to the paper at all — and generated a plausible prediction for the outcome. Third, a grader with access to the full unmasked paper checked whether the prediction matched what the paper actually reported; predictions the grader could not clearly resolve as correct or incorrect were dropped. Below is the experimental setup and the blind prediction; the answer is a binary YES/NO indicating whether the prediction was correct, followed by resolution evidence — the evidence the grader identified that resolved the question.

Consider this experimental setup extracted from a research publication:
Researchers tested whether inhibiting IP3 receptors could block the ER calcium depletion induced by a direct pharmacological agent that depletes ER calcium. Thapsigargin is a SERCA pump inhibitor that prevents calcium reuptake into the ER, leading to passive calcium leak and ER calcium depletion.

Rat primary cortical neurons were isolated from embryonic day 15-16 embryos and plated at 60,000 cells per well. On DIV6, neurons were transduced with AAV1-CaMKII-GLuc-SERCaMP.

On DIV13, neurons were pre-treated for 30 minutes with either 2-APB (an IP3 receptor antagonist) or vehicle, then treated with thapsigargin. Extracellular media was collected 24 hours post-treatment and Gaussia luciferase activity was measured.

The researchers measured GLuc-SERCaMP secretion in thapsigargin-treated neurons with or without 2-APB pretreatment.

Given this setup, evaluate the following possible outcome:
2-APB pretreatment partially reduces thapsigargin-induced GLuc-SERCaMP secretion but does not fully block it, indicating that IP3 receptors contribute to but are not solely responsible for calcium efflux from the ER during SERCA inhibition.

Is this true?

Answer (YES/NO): NO